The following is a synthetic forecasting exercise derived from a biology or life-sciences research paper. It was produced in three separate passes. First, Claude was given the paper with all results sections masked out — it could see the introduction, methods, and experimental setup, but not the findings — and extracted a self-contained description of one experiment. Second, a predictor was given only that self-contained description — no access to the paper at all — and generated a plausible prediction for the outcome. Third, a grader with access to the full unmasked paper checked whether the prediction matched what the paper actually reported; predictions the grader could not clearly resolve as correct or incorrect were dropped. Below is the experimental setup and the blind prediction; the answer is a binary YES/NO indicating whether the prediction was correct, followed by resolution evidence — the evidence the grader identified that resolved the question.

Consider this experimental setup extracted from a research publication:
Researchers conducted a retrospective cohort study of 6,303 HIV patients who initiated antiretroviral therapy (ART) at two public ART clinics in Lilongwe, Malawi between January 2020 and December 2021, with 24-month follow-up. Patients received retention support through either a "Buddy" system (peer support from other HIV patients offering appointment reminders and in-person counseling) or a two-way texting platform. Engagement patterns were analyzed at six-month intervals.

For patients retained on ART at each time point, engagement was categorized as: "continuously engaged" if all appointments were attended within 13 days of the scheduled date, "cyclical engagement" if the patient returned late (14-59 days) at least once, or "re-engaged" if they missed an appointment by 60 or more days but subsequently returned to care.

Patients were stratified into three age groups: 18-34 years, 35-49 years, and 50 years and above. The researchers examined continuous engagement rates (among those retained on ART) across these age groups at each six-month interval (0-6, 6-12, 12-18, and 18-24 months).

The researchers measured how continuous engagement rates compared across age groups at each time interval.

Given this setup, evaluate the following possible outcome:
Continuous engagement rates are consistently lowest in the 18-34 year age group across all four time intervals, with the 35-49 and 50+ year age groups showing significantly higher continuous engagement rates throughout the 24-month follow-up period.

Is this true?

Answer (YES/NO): YES